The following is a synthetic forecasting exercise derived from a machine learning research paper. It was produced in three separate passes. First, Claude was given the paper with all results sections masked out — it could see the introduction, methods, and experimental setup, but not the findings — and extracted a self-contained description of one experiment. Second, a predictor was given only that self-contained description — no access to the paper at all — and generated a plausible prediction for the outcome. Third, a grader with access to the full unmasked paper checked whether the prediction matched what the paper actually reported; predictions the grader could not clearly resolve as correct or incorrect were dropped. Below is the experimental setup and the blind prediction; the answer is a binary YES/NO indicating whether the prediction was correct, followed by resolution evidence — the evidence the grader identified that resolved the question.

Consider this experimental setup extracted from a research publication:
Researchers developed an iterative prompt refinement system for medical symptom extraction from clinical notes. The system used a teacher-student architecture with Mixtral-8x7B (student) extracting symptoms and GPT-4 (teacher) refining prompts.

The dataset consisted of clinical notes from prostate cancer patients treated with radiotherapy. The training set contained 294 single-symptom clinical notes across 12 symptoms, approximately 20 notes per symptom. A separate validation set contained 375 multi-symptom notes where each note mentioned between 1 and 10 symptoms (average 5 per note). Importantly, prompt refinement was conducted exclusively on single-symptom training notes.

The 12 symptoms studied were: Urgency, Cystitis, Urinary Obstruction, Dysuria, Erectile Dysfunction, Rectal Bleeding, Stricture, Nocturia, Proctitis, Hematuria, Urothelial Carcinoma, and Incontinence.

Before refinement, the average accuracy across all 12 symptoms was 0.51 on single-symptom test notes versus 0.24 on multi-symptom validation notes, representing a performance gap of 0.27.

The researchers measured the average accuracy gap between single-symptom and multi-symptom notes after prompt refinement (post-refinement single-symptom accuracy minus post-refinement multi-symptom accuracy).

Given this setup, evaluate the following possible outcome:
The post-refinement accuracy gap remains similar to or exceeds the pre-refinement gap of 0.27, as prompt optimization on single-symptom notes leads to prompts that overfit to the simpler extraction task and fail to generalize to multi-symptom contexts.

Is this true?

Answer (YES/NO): YES